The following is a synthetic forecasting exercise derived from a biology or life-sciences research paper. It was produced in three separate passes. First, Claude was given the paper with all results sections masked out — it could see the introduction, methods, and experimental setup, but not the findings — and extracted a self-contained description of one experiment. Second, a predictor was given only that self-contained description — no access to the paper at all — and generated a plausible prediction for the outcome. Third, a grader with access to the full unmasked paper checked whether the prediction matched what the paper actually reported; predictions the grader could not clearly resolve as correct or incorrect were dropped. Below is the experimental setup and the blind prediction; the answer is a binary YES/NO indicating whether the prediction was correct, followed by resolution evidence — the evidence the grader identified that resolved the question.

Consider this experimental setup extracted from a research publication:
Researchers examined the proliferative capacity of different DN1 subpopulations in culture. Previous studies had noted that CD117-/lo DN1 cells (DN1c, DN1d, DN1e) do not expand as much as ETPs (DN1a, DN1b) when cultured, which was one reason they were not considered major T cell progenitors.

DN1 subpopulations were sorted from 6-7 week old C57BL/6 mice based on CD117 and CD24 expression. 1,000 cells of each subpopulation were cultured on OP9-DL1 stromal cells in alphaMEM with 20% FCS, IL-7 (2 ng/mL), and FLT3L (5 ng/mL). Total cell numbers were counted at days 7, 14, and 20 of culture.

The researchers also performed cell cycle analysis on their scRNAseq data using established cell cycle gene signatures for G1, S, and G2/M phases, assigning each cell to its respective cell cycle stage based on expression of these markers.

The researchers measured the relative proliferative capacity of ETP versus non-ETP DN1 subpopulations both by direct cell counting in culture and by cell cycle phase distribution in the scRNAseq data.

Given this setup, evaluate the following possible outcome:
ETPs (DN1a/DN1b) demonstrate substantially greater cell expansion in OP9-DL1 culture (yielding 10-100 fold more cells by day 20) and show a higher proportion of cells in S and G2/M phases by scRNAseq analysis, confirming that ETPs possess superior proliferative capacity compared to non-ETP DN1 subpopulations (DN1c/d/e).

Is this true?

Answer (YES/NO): NO